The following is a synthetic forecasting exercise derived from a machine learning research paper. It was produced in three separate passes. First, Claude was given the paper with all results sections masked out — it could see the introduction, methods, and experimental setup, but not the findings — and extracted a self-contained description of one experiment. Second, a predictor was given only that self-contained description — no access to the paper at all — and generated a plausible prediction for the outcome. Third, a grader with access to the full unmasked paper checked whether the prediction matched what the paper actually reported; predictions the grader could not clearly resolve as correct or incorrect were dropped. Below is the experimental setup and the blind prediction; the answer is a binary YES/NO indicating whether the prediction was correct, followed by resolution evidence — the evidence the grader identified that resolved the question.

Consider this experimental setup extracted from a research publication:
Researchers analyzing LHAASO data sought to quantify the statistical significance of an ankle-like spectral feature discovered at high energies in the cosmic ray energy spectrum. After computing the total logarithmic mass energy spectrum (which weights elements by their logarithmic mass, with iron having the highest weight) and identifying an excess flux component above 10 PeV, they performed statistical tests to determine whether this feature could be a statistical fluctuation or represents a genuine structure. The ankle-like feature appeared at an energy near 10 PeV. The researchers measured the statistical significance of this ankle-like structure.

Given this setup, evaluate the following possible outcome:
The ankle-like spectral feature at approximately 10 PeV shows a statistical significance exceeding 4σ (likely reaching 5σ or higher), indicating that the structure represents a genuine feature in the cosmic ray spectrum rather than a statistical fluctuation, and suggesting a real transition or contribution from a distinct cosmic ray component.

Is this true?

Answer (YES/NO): YES